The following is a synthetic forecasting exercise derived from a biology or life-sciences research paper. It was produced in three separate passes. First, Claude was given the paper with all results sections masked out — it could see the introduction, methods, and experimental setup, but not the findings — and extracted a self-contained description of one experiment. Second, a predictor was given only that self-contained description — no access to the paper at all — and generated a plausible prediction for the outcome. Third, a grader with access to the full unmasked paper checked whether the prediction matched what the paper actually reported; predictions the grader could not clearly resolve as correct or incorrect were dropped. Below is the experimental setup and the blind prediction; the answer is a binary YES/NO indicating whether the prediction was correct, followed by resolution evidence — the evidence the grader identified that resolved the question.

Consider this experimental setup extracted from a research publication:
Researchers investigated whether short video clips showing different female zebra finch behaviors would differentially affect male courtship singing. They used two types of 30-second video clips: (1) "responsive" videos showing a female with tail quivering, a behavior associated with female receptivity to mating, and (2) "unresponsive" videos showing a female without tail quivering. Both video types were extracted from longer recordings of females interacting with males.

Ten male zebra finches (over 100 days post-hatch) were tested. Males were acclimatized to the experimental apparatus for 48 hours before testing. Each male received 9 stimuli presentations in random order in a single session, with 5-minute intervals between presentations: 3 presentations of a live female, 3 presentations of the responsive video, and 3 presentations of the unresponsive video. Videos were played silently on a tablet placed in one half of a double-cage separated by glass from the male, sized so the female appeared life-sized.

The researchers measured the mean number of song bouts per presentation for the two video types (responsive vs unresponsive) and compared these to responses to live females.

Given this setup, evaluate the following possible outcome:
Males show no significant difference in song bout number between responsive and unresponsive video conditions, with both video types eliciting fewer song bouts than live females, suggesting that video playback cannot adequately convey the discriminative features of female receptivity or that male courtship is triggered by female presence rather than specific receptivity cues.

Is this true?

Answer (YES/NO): NO